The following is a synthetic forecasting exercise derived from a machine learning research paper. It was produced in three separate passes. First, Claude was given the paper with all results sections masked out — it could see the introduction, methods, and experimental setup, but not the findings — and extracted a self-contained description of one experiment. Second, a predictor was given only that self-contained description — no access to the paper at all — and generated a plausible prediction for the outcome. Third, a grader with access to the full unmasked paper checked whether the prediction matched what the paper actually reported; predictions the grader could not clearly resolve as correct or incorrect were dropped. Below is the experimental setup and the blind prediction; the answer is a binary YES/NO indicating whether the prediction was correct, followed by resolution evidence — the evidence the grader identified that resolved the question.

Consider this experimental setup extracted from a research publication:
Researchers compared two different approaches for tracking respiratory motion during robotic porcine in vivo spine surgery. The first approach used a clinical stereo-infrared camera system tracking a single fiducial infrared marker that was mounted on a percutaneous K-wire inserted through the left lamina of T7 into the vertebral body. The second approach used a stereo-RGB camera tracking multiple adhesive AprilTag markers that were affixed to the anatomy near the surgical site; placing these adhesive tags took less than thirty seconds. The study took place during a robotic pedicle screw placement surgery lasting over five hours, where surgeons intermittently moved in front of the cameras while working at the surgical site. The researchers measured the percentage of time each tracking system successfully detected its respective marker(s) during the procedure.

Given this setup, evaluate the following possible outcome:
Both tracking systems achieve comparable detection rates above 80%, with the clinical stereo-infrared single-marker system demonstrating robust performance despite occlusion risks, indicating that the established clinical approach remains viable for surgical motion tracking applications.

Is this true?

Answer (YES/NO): NO